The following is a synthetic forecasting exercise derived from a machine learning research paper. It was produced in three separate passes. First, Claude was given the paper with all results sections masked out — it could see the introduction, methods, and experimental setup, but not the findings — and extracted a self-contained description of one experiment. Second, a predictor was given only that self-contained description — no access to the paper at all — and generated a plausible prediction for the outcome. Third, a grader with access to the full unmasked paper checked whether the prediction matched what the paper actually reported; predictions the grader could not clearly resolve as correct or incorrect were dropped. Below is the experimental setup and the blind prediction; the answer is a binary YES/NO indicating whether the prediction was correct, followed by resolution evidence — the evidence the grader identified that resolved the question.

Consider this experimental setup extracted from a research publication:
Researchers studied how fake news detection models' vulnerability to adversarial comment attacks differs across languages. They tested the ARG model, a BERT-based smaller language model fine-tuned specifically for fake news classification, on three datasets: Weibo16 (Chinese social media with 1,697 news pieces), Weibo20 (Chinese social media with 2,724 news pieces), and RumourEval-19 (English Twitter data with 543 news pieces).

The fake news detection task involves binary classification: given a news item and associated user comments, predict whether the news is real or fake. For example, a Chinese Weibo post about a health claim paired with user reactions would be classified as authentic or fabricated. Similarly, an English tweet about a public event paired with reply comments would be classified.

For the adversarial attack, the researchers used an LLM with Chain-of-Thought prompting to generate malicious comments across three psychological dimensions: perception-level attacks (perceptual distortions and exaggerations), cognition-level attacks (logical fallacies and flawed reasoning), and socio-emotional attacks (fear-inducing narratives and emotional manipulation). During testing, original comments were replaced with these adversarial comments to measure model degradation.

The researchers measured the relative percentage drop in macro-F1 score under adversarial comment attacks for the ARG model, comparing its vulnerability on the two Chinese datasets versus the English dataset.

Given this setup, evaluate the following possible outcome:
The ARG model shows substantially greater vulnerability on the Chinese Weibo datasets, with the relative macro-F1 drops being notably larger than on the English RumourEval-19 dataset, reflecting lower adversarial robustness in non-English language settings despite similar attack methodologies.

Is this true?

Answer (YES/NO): NO